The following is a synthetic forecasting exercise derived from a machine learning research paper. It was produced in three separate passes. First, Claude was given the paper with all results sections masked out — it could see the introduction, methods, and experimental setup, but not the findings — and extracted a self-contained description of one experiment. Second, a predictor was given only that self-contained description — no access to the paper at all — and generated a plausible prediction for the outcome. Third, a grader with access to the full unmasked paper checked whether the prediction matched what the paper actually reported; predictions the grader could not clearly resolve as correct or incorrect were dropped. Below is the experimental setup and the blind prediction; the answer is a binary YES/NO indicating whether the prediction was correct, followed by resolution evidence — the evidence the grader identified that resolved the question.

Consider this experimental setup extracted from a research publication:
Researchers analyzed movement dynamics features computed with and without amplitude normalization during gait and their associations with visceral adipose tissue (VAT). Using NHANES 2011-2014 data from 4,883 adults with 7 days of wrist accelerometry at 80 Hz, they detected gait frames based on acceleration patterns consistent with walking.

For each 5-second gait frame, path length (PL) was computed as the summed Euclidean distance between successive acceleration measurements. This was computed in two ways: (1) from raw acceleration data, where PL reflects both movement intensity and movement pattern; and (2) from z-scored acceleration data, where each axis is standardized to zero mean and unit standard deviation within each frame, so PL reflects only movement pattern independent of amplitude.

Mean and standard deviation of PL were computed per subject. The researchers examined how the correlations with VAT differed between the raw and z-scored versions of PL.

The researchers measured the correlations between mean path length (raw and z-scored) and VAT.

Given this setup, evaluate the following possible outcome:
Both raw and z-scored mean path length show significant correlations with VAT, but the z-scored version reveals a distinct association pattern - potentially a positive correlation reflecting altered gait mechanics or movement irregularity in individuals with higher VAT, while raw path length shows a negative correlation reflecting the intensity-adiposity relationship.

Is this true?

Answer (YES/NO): NO